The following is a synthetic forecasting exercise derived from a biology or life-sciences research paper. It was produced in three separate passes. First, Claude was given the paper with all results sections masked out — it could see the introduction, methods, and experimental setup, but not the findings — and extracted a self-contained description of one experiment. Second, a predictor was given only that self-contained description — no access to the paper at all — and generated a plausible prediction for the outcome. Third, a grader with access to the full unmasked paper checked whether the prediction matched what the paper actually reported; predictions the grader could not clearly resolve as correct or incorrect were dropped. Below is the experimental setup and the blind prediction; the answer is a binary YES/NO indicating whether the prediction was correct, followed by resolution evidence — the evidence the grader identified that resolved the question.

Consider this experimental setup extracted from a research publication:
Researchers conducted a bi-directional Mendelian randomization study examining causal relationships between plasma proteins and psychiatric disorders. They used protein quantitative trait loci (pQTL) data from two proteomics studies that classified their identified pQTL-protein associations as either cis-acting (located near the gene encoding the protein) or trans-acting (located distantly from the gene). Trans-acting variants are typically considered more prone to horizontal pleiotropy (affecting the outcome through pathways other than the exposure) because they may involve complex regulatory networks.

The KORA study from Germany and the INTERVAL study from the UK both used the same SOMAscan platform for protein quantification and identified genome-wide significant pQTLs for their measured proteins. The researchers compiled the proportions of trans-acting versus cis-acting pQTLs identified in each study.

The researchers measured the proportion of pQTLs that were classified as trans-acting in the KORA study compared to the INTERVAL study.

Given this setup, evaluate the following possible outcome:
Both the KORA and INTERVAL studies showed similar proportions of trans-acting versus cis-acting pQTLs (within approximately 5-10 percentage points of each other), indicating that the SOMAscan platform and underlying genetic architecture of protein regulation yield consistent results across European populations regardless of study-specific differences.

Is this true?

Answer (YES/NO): NO